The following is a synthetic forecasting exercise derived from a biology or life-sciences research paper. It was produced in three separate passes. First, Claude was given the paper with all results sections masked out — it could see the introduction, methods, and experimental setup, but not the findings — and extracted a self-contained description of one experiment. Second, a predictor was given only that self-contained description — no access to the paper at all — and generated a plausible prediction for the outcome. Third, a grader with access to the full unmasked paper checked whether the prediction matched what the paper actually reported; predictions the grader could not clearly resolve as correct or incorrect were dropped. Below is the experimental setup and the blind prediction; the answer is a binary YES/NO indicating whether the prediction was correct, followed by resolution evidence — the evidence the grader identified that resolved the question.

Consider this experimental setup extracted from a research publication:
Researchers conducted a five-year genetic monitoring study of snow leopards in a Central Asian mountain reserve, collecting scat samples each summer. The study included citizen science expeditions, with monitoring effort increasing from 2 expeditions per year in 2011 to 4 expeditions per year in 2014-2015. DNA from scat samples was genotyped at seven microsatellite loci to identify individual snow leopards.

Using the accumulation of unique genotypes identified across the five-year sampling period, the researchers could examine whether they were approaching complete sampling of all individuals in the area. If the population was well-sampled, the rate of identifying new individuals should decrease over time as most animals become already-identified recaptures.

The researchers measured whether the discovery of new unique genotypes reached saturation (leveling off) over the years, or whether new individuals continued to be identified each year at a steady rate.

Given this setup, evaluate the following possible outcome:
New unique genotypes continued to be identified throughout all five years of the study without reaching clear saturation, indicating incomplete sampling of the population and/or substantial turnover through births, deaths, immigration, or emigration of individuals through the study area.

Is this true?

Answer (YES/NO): YES